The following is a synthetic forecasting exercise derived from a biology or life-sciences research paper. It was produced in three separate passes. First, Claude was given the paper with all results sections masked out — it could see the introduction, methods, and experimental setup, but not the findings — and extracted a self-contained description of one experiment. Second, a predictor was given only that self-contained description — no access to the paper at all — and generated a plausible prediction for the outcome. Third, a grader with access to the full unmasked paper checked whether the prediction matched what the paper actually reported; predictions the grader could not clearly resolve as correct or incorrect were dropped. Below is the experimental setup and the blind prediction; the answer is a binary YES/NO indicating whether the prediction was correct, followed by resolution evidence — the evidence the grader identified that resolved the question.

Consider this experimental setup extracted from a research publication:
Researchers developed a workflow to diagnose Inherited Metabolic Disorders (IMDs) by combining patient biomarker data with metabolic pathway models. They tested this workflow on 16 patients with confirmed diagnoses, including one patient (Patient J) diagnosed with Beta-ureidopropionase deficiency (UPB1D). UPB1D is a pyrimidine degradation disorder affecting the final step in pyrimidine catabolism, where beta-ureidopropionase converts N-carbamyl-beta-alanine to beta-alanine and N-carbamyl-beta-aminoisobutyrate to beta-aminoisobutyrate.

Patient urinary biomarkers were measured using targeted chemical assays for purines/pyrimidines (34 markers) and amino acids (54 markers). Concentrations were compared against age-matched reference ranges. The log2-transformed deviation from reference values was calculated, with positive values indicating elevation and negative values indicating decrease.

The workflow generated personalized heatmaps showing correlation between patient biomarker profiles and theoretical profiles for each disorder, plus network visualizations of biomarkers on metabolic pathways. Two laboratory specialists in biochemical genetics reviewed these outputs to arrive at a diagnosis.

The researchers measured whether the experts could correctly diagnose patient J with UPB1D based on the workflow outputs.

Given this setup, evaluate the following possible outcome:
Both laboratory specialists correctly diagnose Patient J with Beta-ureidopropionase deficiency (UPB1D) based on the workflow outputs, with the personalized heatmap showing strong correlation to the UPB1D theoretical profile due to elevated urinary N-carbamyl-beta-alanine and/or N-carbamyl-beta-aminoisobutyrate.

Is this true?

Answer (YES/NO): NO